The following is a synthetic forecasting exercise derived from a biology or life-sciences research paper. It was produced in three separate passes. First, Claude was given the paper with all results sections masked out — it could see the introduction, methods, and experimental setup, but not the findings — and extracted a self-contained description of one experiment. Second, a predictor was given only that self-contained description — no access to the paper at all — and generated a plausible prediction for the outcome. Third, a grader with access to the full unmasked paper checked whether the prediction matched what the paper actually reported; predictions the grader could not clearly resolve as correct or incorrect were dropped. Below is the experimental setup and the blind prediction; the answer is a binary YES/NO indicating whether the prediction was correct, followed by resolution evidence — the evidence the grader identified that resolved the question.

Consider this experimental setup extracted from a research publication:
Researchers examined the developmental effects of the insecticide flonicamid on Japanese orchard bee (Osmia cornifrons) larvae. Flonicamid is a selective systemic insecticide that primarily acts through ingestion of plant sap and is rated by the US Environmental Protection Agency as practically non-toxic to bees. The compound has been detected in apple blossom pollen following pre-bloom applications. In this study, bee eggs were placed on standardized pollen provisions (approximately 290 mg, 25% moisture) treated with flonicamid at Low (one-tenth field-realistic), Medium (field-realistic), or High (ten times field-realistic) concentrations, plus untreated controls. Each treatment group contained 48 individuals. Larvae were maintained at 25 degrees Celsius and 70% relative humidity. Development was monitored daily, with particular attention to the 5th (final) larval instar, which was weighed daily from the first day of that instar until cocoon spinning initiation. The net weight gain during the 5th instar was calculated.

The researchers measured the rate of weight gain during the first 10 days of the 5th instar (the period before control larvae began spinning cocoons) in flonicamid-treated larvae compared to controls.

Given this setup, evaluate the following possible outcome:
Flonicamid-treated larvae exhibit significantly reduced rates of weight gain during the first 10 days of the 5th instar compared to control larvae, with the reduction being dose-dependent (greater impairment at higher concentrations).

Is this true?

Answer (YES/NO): NO